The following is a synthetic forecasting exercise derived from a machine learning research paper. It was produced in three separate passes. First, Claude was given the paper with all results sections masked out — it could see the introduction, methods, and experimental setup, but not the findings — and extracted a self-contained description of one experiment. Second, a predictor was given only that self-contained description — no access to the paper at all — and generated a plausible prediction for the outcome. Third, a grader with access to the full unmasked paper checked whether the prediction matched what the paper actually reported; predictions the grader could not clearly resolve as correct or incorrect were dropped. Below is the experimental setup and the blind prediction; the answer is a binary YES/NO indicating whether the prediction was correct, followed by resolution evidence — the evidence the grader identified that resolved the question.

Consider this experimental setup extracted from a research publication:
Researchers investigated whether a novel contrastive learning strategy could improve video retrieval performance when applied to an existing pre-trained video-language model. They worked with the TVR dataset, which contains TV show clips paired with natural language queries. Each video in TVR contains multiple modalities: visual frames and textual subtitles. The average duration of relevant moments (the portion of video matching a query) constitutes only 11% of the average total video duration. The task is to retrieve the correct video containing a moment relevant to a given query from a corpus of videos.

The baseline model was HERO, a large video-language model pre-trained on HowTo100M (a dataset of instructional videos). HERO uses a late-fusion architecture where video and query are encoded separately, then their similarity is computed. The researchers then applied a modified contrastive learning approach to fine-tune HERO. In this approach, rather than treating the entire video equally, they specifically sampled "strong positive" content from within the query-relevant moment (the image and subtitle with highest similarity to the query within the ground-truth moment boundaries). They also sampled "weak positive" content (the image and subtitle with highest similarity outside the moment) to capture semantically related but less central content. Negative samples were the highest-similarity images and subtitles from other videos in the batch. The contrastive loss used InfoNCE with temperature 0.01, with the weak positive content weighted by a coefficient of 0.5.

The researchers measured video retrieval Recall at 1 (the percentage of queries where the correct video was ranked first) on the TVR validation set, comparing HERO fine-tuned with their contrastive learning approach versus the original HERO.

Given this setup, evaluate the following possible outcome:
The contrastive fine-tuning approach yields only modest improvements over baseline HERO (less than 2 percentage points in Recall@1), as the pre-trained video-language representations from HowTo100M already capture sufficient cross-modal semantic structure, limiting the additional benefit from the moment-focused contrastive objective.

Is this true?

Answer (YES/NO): NO